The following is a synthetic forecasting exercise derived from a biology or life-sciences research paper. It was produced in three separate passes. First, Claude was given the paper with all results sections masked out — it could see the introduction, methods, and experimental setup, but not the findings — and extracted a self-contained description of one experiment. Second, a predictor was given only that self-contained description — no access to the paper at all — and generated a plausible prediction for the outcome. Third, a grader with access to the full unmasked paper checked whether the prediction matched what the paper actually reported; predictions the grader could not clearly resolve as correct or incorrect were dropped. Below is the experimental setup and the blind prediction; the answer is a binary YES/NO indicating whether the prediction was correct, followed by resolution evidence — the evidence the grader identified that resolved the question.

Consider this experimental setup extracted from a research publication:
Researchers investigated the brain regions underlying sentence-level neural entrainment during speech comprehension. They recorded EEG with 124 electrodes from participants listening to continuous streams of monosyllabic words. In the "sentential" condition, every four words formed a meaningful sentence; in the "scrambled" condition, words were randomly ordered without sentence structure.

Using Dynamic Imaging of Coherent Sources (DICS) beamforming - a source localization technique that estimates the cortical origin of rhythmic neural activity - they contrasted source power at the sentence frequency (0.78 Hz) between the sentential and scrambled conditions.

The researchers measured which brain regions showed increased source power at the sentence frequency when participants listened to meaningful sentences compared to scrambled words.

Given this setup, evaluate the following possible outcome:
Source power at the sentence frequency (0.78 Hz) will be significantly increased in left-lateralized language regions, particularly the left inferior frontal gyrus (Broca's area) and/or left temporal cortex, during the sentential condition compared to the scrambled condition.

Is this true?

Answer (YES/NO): NO